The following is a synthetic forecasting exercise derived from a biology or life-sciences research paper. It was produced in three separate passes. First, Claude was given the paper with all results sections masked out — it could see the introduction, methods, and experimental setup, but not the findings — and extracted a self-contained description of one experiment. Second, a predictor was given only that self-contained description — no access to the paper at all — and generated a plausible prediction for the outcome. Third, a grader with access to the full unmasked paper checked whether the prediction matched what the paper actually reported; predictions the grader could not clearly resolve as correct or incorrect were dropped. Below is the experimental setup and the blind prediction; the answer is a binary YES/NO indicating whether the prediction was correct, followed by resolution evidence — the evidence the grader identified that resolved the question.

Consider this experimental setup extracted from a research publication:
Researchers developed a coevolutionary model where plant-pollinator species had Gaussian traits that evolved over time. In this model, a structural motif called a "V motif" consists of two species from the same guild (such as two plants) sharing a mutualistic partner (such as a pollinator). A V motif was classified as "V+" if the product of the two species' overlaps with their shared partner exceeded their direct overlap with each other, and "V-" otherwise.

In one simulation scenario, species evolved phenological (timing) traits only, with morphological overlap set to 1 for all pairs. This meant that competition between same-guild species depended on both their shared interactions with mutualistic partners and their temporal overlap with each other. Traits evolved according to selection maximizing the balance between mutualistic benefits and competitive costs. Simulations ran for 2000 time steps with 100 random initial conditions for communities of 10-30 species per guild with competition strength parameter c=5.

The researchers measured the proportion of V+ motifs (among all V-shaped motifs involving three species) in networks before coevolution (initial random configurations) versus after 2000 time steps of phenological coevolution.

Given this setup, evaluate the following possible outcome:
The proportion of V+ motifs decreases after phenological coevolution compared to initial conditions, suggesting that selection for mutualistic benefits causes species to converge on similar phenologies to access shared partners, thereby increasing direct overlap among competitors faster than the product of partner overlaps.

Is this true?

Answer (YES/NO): NO